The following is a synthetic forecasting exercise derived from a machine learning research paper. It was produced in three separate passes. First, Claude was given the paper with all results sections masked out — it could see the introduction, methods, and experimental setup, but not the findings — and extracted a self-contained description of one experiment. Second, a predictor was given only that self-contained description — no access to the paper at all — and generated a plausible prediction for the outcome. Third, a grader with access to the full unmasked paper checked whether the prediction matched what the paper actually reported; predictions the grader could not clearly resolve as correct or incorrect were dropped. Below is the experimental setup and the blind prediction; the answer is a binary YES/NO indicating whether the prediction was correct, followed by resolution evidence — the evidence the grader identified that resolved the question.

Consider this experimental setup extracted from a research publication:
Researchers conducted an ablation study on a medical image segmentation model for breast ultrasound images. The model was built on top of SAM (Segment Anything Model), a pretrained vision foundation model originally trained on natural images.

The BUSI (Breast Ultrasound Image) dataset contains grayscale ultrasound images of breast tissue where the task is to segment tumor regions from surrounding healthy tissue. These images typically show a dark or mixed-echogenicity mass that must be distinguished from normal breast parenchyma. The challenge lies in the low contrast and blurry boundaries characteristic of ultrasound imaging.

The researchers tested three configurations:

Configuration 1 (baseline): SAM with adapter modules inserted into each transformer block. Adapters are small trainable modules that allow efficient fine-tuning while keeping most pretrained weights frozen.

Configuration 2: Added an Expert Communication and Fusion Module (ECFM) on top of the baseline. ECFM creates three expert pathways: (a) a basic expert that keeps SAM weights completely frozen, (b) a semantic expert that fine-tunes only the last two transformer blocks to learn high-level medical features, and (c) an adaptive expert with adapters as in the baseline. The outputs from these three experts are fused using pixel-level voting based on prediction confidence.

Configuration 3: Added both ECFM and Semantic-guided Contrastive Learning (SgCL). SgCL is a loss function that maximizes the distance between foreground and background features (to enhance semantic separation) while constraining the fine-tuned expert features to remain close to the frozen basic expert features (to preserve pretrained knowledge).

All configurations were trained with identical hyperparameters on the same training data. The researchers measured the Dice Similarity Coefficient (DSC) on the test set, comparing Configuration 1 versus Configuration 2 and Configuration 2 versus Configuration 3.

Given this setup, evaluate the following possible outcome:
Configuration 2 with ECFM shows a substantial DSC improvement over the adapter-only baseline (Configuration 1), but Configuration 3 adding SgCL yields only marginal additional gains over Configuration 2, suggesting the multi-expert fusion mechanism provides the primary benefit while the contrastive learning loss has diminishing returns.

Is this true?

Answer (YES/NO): NO